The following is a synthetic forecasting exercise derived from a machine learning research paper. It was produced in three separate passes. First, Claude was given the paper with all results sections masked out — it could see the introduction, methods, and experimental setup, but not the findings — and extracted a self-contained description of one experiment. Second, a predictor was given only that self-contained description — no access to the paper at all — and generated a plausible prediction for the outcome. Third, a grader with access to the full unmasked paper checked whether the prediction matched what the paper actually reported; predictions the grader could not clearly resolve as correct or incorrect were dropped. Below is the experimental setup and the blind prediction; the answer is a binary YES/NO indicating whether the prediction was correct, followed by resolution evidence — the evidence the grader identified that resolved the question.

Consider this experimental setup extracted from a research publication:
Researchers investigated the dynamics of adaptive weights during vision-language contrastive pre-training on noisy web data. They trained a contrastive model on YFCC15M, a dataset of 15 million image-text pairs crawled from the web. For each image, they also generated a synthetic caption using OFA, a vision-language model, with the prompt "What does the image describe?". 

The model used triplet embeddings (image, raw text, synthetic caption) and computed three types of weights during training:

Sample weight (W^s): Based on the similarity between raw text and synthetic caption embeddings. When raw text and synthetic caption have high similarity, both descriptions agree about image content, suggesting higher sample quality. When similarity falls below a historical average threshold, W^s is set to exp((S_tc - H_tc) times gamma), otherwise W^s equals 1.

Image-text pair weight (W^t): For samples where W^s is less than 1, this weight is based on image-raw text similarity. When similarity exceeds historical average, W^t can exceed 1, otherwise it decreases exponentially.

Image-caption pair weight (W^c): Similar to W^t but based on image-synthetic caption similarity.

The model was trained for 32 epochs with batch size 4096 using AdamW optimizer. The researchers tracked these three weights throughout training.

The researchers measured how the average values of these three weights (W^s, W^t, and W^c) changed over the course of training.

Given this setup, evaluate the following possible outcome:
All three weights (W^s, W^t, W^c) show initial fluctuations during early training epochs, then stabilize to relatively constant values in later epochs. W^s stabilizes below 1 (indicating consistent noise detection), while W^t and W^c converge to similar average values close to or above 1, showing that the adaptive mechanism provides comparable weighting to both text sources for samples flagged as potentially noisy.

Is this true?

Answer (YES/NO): NO